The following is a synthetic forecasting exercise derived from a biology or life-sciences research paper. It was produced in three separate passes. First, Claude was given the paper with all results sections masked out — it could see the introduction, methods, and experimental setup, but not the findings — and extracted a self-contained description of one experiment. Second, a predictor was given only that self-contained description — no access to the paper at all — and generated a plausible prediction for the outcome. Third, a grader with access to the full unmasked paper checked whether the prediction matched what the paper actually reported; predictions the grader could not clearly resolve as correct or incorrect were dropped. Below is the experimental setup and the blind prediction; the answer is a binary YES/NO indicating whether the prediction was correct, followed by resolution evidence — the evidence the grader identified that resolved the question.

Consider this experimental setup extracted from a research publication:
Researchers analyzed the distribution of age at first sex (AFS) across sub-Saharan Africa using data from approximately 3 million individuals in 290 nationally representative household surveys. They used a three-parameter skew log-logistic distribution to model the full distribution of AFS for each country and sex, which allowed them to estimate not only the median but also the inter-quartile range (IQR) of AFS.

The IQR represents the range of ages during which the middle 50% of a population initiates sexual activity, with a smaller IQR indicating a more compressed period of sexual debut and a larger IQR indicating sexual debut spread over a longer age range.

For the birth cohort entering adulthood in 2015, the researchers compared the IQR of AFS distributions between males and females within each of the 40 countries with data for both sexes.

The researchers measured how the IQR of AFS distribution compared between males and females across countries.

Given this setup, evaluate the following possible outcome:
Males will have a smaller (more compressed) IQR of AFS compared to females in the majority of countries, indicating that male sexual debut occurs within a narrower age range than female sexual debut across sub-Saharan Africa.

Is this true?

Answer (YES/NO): NO